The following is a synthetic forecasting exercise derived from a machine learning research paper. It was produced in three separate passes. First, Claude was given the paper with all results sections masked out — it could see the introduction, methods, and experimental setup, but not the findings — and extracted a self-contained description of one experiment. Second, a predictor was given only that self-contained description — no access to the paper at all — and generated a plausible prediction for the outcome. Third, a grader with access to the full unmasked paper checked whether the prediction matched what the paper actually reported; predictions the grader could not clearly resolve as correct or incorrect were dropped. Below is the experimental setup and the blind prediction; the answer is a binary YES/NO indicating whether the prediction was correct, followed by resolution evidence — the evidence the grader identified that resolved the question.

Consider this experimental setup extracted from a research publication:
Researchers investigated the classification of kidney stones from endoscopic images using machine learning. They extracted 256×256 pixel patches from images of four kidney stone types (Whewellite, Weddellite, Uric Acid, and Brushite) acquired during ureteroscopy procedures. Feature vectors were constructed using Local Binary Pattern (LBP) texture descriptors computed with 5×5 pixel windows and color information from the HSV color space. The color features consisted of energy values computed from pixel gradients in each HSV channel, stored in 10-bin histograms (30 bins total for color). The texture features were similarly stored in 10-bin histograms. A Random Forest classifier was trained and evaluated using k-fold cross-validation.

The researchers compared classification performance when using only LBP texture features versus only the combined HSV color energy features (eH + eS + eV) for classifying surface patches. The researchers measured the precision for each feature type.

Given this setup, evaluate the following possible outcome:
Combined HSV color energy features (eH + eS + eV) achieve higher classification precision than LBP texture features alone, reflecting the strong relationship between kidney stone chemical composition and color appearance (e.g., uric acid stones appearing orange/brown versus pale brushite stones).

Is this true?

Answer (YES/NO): NO